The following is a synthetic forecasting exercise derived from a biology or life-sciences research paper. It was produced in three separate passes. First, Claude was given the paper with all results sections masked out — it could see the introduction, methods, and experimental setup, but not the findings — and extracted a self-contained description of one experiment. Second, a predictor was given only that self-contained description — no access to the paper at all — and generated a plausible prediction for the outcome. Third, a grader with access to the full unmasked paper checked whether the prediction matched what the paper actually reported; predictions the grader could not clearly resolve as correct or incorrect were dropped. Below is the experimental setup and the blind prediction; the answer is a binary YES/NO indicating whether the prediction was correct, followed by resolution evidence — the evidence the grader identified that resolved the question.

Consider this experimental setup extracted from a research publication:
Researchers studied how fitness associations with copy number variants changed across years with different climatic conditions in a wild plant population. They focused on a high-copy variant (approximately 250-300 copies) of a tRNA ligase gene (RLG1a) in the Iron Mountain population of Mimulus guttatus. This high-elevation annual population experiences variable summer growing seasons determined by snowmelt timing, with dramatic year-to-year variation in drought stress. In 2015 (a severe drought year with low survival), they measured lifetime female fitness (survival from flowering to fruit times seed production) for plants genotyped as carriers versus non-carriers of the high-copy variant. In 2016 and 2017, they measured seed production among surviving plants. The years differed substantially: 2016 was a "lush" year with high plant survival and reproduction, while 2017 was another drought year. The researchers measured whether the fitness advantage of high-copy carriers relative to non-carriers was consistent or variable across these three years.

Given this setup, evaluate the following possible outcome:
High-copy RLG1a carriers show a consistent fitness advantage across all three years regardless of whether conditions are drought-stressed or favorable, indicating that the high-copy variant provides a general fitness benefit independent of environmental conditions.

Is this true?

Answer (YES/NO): NO